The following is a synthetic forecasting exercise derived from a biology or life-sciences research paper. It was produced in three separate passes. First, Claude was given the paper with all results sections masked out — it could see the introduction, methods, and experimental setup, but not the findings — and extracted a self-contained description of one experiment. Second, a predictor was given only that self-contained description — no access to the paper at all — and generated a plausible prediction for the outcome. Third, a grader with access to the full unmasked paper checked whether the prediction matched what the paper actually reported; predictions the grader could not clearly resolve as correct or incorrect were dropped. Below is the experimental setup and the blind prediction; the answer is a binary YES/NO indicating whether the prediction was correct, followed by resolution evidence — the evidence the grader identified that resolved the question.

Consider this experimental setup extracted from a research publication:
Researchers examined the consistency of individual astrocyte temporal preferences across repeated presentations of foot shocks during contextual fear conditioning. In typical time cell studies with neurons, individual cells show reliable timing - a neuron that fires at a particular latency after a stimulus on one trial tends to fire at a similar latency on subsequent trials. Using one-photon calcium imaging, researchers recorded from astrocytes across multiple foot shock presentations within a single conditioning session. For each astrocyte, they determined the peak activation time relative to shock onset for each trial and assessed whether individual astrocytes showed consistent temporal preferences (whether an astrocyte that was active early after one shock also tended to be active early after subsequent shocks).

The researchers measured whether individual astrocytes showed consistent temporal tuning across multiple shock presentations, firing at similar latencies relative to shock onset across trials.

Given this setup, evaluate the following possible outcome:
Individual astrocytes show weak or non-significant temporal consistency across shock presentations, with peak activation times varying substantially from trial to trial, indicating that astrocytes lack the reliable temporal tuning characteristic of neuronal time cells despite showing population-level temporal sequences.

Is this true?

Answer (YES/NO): NO